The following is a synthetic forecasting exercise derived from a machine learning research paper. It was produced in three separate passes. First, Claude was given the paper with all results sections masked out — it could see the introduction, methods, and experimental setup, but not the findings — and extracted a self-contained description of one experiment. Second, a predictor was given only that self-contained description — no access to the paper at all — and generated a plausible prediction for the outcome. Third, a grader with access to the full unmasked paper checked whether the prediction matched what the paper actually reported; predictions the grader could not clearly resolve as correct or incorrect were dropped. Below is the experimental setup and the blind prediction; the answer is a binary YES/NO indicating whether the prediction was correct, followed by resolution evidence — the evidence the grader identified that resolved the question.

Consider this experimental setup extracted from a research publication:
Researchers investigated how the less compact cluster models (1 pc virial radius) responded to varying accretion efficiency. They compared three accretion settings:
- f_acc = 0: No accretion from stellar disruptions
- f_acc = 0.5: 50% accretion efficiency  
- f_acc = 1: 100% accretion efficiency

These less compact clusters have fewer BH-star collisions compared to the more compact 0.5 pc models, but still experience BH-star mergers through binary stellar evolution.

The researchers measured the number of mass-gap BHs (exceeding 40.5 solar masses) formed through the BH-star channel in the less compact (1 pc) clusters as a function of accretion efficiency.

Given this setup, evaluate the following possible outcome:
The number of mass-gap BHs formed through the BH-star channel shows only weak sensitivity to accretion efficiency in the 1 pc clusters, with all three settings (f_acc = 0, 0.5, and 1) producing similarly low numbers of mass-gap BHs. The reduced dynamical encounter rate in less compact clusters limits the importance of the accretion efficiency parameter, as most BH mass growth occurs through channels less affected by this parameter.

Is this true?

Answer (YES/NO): YES